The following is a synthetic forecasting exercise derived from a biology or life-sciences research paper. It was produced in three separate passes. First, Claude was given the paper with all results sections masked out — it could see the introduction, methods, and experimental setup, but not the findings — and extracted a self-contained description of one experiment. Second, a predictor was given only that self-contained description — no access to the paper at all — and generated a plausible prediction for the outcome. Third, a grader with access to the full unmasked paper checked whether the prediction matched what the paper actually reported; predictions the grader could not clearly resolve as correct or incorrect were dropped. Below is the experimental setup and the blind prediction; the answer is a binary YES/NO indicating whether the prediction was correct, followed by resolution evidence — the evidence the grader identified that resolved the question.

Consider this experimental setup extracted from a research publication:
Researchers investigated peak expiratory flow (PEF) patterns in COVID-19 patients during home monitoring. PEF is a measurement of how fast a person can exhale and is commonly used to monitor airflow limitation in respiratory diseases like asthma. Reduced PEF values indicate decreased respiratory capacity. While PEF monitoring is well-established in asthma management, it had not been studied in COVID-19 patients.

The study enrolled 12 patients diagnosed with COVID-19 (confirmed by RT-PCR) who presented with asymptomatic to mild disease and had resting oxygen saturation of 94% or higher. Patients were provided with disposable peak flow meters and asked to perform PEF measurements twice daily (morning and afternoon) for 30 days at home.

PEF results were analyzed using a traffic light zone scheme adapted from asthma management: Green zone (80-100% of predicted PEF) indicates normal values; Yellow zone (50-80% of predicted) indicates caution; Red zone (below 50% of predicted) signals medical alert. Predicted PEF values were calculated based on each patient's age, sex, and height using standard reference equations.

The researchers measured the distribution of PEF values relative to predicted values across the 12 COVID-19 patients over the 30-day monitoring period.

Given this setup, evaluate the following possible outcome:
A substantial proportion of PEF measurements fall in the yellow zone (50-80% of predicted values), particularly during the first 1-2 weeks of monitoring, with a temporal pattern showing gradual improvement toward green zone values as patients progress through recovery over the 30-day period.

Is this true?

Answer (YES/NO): NO